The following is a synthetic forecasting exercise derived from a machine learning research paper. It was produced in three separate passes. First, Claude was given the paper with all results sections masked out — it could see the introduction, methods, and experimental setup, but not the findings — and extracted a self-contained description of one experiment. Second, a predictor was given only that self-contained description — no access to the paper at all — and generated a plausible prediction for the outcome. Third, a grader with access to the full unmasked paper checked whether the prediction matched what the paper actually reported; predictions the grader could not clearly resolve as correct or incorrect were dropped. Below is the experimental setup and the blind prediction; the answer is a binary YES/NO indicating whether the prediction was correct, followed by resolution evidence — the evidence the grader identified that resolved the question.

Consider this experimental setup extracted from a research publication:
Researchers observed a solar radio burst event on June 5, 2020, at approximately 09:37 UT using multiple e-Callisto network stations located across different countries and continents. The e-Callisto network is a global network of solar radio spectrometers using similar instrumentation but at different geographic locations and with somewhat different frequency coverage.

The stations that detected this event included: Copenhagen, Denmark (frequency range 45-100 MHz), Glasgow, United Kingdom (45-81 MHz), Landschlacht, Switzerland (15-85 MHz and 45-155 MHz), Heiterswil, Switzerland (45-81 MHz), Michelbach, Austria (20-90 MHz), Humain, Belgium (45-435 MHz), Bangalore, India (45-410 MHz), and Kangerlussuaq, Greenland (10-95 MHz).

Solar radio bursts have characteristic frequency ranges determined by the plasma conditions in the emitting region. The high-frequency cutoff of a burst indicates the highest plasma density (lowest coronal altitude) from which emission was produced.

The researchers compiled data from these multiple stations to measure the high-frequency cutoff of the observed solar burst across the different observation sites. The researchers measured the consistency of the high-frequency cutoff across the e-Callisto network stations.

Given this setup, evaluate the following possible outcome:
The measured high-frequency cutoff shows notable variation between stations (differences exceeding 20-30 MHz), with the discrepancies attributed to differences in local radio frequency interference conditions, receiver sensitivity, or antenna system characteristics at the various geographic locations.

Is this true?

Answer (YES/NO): NO